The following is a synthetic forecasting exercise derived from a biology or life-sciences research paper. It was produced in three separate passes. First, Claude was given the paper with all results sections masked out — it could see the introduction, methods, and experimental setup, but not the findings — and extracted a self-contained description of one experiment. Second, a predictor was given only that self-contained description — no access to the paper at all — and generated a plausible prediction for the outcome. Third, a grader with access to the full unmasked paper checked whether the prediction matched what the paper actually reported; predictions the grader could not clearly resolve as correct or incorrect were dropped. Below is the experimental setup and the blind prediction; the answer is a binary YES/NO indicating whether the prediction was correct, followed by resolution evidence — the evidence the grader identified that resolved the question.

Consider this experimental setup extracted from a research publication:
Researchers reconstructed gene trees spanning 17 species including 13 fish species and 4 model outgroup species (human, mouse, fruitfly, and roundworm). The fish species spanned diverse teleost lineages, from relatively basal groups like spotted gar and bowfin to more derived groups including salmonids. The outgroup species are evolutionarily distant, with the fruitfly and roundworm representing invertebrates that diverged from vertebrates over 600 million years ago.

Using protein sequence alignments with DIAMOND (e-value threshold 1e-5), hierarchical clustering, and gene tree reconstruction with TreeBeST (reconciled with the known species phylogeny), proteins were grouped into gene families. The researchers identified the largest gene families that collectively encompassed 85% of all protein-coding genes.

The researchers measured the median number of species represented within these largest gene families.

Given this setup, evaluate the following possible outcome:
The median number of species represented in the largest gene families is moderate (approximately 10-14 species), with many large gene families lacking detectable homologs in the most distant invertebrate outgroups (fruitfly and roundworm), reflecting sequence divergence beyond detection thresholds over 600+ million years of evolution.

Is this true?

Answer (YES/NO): NO